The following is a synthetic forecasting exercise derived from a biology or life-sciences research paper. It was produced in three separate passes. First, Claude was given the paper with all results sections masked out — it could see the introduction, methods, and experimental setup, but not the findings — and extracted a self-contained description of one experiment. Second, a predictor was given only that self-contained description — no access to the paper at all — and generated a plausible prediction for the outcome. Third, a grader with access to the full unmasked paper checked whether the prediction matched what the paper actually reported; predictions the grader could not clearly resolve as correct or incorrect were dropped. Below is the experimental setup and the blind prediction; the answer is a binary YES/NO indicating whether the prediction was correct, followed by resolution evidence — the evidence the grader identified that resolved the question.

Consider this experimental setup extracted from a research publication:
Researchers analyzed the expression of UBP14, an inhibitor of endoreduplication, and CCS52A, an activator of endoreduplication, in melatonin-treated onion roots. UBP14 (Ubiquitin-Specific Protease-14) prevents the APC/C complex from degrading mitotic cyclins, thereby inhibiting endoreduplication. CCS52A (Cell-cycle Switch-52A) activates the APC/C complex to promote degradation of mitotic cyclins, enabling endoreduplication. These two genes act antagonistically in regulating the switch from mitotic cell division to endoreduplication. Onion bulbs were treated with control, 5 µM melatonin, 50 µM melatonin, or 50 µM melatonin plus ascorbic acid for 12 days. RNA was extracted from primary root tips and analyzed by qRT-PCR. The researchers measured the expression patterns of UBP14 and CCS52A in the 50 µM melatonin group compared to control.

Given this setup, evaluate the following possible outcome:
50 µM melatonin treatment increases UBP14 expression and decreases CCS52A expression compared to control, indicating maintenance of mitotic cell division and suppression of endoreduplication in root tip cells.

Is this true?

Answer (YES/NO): NO